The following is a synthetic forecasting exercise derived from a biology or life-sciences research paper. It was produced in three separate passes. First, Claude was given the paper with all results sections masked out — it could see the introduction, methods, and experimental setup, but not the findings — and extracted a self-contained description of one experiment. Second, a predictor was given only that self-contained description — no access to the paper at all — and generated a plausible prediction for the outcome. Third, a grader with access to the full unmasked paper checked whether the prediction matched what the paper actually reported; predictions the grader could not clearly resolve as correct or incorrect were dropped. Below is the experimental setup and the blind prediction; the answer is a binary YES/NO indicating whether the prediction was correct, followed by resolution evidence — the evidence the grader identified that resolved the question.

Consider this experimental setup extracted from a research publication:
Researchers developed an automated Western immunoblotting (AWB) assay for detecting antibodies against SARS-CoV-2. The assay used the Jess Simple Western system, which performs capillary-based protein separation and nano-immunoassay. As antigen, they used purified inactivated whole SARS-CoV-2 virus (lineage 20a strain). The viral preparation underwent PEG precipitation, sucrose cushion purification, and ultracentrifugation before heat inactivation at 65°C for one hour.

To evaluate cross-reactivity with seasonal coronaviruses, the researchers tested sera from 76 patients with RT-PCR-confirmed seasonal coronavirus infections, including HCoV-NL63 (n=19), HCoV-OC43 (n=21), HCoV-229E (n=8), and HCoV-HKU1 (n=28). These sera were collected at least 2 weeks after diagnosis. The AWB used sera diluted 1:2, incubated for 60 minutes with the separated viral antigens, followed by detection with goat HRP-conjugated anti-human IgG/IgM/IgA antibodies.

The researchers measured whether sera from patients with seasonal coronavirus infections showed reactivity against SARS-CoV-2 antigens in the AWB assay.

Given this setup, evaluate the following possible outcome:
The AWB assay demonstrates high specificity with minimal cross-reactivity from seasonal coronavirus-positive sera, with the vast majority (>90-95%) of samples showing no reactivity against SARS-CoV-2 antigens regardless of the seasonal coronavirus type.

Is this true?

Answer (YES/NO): NO